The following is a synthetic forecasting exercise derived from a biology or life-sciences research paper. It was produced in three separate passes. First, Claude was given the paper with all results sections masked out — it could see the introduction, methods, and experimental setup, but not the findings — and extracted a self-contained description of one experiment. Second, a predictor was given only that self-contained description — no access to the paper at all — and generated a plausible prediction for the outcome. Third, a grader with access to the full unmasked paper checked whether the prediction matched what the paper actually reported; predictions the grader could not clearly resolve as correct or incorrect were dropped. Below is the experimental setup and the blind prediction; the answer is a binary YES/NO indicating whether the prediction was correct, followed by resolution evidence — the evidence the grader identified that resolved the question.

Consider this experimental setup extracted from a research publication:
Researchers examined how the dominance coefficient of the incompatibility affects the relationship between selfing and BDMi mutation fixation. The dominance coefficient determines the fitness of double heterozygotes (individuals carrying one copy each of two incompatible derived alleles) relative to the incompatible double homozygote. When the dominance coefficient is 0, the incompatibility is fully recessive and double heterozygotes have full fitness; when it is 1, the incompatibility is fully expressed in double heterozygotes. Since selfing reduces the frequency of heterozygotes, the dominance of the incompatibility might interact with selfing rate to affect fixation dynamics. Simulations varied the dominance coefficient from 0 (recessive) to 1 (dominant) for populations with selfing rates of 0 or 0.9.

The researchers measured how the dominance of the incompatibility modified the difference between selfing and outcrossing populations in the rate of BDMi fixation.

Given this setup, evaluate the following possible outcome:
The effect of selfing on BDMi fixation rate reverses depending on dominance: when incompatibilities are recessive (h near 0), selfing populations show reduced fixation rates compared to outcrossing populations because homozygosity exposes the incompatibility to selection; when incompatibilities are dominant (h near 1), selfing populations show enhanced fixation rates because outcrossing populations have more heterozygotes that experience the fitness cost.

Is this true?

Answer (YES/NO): NO